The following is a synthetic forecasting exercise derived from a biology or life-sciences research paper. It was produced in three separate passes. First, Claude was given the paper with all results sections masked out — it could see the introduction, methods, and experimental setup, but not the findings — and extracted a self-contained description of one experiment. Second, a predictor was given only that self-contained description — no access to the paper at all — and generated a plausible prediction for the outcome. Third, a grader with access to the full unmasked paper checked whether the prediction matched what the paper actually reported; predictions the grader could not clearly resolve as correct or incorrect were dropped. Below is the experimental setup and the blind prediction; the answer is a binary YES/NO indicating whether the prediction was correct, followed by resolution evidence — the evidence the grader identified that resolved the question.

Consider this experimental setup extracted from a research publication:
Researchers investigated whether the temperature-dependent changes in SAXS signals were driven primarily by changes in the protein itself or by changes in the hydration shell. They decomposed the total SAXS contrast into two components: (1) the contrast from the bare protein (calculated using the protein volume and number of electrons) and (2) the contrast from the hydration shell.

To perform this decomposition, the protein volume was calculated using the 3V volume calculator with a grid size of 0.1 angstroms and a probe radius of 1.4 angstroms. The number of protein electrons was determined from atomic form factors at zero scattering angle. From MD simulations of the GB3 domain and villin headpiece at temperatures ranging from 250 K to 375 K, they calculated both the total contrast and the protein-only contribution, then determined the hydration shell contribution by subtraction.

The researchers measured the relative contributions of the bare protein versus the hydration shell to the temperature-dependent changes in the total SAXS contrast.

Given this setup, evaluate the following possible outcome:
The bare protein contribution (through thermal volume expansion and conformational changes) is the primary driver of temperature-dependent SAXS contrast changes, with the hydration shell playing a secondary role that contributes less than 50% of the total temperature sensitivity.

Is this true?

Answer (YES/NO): NO